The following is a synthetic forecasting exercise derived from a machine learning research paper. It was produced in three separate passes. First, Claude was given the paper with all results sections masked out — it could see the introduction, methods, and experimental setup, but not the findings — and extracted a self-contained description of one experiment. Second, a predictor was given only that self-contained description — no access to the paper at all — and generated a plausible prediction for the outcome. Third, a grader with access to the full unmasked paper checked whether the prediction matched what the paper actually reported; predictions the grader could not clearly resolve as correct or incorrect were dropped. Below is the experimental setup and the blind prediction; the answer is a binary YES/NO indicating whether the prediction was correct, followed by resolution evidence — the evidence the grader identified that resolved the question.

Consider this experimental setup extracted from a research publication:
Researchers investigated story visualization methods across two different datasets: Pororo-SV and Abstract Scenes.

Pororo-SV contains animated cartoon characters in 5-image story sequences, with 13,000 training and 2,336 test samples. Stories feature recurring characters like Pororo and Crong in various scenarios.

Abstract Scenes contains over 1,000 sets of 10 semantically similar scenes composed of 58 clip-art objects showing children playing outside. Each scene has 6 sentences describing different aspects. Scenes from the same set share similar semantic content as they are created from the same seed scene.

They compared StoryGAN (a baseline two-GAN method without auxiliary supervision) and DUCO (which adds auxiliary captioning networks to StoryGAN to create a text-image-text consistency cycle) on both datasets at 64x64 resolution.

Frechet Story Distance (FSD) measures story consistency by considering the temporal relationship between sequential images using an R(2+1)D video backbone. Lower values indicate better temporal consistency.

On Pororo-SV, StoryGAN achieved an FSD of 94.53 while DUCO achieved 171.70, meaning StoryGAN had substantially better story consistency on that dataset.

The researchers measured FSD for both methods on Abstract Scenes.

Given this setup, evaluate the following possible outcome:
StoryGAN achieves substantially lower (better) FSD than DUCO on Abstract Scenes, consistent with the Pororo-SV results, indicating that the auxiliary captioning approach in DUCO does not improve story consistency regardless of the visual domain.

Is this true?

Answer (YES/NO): NO